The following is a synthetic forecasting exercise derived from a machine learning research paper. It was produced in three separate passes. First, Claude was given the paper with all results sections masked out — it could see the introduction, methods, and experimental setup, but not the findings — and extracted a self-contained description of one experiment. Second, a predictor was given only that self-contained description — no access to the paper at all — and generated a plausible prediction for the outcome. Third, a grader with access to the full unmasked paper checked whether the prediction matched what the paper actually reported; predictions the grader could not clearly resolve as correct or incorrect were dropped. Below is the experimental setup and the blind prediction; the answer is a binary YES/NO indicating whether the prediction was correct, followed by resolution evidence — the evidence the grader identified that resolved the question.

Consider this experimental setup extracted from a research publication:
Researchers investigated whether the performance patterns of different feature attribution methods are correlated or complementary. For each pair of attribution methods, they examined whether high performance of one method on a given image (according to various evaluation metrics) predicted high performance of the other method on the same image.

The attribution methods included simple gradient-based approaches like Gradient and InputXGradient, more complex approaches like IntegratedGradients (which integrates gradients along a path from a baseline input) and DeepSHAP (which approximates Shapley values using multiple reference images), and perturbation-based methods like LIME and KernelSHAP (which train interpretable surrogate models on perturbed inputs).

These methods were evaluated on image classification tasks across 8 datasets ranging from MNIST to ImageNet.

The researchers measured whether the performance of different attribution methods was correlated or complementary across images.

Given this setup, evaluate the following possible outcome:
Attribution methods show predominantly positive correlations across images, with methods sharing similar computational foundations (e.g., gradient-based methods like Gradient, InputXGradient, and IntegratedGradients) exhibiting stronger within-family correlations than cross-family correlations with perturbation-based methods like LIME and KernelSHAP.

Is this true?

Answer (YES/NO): NO